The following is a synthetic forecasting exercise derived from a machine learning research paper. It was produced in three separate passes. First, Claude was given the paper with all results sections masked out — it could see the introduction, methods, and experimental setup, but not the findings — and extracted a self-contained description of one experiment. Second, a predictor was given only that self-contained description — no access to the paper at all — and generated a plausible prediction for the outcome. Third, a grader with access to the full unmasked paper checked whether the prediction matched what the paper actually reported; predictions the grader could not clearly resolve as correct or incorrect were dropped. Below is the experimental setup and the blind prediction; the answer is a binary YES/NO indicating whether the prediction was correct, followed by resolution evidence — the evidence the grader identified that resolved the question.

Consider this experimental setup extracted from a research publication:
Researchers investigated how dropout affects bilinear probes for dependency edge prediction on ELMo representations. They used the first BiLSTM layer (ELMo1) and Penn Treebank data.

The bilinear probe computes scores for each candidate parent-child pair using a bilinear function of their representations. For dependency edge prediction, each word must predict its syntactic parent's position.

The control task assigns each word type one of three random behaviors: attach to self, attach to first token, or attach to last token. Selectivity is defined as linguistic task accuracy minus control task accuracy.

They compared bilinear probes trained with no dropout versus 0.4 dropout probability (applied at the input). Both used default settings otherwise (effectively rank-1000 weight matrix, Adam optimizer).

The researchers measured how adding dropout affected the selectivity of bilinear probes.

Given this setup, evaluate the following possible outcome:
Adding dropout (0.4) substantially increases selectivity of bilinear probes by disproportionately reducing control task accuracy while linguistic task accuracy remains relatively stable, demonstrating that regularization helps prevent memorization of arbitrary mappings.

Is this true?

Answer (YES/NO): YES